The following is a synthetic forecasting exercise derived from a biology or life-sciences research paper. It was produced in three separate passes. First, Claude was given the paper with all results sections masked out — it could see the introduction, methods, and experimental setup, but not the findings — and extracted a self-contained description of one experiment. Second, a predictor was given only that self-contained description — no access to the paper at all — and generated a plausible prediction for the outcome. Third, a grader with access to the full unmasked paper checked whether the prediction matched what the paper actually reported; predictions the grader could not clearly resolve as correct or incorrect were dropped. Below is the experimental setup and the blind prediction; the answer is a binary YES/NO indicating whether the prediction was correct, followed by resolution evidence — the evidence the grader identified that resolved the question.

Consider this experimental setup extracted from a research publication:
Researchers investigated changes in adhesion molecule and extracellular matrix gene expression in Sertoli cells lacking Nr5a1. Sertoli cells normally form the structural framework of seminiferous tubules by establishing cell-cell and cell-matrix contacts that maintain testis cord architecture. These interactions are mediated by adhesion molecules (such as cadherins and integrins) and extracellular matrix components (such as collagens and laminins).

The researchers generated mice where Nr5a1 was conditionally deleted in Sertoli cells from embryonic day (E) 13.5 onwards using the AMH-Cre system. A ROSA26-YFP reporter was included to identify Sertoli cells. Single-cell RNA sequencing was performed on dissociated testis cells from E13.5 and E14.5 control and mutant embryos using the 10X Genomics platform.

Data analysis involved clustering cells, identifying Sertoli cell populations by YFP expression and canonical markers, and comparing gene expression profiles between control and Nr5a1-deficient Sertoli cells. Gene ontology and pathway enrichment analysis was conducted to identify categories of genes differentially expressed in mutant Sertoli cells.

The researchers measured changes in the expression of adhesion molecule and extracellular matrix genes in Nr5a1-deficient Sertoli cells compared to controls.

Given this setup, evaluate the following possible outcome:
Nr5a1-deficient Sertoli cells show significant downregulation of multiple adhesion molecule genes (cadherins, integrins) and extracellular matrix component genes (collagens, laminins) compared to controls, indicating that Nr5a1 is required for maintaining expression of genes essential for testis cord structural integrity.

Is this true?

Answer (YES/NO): NO